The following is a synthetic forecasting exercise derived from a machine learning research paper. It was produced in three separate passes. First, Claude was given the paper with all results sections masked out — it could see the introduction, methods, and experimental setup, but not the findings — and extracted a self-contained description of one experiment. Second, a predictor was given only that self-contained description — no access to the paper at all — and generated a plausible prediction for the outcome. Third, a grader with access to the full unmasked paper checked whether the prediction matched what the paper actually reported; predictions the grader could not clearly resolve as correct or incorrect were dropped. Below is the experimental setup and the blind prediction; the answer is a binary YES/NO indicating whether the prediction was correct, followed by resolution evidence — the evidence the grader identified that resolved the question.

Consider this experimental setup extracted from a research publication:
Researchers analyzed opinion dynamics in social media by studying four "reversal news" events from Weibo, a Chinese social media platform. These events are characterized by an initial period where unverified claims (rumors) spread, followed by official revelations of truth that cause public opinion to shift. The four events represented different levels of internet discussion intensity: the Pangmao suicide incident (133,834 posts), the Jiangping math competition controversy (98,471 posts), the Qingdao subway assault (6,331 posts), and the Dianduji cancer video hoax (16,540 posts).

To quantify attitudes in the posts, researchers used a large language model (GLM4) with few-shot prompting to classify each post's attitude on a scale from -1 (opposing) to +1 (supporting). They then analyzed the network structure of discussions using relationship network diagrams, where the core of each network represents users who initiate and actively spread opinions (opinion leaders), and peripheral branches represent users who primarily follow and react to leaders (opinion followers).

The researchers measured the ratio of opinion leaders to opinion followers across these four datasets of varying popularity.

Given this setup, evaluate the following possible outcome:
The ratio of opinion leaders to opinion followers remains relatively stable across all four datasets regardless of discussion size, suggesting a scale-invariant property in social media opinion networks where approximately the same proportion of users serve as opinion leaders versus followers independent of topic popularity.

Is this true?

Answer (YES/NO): YES